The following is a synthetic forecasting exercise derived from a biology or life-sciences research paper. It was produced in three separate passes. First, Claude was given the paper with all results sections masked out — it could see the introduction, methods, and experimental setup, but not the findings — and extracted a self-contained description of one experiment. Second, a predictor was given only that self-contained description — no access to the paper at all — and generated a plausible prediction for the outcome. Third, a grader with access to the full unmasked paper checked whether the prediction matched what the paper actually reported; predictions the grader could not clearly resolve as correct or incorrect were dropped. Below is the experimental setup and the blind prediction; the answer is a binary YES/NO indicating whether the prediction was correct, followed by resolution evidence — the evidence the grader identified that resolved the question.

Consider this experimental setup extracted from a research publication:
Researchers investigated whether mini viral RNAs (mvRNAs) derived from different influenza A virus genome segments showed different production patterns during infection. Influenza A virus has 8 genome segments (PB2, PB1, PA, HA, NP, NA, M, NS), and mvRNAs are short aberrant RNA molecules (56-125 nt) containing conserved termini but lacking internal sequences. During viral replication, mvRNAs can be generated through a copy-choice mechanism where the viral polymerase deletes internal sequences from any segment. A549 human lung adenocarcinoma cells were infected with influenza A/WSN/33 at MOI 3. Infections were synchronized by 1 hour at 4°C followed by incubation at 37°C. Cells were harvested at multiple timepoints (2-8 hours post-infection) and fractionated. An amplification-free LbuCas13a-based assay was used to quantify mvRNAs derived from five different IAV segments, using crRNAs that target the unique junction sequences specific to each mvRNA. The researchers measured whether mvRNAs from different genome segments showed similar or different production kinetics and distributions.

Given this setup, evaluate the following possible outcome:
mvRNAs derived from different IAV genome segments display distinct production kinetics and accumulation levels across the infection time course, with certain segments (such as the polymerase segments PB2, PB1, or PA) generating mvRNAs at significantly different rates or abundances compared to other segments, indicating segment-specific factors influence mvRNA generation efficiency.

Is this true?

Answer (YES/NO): YES